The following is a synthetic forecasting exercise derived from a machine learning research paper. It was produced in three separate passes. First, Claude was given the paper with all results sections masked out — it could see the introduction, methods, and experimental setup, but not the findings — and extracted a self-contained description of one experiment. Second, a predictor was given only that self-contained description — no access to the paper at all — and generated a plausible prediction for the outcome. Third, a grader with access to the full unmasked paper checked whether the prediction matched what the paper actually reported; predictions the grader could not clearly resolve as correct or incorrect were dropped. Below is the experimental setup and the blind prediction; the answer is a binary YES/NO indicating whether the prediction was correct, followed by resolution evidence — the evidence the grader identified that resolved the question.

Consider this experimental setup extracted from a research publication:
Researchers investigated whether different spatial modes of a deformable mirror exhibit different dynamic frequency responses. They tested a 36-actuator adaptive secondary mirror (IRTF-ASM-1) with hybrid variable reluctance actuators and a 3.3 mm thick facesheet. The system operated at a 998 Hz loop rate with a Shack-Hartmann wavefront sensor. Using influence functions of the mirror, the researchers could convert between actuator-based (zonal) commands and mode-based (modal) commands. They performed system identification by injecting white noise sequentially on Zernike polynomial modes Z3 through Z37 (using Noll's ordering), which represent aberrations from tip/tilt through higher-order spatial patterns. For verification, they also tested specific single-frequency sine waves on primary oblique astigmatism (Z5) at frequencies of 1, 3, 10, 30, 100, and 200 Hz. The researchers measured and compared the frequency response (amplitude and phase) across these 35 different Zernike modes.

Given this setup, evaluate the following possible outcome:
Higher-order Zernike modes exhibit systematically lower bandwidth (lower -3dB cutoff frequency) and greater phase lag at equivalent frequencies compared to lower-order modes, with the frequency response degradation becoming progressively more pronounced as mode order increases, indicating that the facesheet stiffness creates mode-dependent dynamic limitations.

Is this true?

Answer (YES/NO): NO